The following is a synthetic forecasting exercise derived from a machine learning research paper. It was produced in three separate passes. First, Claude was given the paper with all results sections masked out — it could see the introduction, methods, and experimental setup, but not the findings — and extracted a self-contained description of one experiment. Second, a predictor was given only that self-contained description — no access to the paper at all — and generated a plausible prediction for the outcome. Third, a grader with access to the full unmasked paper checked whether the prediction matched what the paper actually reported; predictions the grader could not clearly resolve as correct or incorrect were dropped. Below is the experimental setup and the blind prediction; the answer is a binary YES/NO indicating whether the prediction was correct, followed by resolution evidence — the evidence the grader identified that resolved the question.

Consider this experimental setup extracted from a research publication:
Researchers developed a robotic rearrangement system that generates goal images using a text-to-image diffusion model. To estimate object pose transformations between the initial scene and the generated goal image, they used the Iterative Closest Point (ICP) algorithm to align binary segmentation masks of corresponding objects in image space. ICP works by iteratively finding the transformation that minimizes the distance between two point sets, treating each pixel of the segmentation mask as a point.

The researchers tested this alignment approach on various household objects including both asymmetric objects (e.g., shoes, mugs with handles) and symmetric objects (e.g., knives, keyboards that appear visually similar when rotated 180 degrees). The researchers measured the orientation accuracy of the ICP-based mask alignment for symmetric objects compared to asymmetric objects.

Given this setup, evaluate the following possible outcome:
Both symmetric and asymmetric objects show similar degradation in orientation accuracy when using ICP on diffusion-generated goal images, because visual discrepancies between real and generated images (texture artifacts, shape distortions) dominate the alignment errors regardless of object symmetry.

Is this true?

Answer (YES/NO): NO